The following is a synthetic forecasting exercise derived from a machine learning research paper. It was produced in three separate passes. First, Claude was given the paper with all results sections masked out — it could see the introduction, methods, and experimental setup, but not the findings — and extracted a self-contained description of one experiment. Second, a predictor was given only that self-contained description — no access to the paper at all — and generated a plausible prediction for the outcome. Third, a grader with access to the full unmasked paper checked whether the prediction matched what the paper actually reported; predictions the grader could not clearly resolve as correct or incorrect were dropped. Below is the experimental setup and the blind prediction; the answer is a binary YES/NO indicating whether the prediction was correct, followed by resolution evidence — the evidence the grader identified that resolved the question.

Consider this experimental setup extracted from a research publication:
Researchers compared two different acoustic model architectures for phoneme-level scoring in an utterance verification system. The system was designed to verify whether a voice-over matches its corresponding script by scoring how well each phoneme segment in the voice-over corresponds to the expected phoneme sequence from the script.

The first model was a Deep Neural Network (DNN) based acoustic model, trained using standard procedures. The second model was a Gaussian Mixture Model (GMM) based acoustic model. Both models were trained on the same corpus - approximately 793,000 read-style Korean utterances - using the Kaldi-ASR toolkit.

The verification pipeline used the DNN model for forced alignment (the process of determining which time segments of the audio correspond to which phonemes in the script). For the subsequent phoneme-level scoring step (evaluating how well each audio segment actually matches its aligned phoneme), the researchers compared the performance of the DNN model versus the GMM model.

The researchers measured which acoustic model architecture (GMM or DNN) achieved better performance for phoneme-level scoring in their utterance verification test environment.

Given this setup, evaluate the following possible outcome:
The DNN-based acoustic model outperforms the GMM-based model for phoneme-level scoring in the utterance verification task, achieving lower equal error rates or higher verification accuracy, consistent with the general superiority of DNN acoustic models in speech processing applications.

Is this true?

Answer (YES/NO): NO